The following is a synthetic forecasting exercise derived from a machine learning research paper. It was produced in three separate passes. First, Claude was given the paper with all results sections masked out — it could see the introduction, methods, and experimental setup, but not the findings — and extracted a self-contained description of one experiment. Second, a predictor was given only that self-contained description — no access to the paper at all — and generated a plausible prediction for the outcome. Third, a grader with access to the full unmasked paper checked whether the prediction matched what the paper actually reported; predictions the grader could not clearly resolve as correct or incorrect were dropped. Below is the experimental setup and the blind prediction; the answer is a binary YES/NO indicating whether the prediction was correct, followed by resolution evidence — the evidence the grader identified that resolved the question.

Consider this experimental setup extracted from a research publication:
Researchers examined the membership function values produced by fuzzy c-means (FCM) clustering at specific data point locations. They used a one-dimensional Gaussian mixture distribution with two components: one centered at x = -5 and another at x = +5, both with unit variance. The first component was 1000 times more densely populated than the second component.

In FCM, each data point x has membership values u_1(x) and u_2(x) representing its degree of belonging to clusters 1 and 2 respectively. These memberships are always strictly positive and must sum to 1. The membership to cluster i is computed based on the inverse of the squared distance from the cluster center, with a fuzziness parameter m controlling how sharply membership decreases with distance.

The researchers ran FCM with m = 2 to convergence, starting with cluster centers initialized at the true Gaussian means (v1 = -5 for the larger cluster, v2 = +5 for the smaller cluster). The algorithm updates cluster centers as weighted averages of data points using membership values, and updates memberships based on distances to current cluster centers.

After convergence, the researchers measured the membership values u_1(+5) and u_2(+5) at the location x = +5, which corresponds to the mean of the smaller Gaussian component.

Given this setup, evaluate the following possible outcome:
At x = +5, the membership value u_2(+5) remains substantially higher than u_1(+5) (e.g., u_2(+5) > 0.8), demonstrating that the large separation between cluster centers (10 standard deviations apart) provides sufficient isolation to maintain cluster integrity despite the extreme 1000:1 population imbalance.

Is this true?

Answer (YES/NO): NO